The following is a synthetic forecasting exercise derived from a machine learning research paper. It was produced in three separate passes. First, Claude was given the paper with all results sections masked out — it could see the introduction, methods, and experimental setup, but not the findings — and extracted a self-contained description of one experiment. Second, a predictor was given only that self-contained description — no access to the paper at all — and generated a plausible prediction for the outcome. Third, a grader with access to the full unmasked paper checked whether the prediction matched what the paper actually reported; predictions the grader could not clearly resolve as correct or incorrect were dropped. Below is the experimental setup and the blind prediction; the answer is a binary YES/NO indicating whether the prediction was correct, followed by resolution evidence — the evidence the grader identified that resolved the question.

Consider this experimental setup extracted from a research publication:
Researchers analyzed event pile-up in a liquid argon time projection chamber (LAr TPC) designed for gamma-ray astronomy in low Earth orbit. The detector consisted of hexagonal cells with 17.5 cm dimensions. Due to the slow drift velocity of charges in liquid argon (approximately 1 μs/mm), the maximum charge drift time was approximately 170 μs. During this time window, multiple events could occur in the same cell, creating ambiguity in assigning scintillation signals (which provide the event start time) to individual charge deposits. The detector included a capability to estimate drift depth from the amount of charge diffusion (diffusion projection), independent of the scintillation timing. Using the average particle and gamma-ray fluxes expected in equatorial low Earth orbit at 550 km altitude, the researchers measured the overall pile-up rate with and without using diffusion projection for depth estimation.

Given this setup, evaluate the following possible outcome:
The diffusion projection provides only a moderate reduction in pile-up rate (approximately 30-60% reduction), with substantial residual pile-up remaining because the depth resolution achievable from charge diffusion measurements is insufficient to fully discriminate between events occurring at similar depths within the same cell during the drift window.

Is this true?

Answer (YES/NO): NO